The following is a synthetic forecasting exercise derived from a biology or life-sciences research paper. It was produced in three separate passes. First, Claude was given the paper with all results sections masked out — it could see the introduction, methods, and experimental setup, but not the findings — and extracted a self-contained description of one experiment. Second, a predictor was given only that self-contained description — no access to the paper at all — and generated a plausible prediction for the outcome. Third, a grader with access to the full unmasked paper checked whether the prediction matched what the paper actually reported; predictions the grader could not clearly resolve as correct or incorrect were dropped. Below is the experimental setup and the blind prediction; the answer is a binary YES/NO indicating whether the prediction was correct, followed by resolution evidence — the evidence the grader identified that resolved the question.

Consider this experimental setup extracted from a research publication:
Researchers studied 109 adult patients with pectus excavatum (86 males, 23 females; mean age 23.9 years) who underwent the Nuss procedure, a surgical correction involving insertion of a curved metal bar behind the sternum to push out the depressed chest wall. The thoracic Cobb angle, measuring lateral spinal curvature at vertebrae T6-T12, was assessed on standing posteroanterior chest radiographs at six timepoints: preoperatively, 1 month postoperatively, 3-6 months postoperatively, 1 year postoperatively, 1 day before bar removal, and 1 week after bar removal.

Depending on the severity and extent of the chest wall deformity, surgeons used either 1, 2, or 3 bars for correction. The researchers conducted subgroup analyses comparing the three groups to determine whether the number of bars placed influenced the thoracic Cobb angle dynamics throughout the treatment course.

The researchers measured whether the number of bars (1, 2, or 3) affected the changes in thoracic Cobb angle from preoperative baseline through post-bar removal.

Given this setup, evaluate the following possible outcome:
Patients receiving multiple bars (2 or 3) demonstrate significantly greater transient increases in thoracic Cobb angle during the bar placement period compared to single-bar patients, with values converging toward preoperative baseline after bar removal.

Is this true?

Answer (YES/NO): NO